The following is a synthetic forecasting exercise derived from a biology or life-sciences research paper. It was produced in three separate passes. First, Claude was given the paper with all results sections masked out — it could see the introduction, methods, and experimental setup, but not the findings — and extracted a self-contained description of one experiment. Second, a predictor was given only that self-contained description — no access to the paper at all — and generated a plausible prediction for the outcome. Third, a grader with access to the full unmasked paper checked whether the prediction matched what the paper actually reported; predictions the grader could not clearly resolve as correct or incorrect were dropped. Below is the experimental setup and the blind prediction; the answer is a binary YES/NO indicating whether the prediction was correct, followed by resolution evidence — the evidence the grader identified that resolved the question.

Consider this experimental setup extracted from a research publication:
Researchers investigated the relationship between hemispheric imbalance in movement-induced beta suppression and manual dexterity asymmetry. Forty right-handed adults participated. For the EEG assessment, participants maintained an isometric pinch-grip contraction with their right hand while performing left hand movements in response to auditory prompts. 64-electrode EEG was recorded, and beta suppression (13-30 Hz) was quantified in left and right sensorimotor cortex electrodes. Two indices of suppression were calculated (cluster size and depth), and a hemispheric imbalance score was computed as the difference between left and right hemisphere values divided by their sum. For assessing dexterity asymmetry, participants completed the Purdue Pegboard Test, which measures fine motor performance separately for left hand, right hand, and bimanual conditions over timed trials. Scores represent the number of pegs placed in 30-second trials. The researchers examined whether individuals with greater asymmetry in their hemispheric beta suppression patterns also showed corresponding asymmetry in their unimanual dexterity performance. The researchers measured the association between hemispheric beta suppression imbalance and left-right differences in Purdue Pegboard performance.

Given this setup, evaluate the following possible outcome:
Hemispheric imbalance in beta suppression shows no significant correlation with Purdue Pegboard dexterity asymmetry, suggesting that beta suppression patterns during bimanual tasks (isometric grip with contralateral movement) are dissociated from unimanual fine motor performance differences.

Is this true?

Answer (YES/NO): YES